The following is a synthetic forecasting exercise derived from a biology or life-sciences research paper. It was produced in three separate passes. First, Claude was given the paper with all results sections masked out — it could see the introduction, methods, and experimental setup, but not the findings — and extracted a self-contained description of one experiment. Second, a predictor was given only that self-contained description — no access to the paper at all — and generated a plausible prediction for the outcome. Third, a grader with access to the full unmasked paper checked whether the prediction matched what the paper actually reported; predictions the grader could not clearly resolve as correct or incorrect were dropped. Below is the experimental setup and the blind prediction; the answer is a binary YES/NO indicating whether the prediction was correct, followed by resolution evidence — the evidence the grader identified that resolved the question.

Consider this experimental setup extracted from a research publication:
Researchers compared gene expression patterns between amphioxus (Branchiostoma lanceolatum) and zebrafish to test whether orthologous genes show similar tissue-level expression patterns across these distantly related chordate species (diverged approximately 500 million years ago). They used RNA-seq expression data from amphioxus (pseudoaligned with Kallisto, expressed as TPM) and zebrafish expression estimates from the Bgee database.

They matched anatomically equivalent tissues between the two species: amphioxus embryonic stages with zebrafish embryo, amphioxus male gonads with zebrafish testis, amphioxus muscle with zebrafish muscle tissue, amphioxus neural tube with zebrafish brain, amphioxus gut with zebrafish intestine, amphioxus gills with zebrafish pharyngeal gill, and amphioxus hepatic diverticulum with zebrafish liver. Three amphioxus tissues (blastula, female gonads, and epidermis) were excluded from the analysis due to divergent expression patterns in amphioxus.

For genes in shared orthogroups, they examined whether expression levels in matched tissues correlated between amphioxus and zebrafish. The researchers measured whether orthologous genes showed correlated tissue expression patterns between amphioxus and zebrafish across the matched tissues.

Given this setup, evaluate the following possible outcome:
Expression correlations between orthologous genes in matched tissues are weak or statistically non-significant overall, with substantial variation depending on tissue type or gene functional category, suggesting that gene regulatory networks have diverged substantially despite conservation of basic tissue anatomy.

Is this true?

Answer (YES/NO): NO